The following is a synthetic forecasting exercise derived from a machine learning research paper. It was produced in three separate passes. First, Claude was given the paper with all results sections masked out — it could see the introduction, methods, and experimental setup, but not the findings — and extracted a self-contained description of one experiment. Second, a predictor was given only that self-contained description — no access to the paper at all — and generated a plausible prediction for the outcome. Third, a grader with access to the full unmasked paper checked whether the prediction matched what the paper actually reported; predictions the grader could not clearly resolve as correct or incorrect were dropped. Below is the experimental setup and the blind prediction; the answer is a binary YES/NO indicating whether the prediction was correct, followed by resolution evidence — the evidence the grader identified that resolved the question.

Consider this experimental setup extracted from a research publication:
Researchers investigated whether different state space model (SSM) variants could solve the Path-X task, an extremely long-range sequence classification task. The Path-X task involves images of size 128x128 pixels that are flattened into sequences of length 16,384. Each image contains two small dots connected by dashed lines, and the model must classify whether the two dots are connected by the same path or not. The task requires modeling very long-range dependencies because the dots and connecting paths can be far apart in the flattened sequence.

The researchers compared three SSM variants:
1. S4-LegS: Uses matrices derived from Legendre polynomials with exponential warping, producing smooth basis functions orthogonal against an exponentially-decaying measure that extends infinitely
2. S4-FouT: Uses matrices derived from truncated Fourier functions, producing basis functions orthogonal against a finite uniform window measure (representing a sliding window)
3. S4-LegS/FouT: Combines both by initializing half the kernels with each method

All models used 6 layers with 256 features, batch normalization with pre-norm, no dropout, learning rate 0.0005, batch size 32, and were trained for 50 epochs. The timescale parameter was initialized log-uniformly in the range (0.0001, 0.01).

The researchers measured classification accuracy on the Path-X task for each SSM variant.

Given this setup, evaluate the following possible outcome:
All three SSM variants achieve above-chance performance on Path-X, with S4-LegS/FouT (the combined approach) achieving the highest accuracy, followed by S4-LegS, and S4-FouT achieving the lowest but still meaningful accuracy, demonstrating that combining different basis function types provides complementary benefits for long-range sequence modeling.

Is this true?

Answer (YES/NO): NO